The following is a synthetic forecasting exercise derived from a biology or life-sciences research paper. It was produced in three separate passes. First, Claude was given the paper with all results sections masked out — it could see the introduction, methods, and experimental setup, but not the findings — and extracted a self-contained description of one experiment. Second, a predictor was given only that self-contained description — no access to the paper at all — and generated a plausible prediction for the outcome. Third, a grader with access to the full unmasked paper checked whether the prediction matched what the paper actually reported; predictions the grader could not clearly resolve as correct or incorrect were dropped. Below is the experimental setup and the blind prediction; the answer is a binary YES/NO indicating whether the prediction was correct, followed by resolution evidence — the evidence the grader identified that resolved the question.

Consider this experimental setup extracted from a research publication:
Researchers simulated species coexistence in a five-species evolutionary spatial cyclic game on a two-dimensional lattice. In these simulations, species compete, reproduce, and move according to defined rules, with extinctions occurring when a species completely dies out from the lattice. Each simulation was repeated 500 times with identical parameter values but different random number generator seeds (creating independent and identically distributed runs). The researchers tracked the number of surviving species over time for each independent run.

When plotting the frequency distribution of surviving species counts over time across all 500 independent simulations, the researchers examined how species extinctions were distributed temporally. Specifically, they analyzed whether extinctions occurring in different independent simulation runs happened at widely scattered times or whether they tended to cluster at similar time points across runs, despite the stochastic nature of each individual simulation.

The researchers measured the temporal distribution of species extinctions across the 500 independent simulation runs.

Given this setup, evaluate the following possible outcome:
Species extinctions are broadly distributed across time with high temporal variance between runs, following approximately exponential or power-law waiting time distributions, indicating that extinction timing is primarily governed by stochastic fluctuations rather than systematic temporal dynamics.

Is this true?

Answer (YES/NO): NO